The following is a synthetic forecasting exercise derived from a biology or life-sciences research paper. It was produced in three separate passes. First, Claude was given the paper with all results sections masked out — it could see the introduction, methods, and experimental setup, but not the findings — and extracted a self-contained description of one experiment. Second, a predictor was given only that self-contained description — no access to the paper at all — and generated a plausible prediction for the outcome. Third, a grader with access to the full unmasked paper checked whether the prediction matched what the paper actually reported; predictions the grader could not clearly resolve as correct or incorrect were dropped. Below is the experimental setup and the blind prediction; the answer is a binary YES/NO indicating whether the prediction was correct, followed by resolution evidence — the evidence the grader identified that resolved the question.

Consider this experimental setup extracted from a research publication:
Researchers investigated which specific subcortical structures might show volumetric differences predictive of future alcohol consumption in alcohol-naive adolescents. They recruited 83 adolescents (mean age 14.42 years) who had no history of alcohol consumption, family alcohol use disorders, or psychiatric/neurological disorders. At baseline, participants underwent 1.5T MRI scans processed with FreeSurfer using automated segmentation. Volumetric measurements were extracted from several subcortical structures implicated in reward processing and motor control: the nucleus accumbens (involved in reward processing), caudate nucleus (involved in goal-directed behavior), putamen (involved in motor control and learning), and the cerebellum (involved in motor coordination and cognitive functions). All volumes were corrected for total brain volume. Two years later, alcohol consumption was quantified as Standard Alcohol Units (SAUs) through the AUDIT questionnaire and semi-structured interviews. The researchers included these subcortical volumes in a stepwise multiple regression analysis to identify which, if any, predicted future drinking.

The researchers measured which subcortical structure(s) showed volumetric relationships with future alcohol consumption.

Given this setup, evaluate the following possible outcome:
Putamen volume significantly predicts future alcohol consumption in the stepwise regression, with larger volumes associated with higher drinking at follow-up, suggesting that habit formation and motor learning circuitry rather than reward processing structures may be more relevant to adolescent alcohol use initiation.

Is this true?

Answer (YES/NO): NO